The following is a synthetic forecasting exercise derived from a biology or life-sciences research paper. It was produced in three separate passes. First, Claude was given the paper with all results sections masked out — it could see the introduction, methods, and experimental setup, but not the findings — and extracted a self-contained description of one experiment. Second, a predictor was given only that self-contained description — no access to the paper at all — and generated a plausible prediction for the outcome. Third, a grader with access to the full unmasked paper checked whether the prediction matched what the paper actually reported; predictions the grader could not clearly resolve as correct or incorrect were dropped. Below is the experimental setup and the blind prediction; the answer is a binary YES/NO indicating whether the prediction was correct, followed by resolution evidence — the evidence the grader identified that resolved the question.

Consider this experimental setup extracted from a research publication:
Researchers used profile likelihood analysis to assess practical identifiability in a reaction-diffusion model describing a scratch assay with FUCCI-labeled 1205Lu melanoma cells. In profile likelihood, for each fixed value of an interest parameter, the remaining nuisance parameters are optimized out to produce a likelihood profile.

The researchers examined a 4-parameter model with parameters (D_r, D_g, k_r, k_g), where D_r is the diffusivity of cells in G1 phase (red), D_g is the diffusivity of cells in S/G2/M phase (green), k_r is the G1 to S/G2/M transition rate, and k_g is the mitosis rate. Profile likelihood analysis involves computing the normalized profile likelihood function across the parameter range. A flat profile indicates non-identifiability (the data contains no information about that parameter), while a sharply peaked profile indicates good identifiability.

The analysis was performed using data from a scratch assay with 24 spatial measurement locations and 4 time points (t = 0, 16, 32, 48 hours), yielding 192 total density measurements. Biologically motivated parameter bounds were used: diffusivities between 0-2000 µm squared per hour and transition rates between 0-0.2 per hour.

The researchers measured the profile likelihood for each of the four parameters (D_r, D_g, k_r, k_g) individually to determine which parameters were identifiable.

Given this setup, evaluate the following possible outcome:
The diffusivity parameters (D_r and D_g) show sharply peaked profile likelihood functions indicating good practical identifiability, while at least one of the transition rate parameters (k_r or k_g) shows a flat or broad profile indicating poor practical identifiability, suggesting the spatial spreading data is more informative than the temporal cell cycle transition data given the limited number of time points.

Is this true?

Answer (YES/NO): NO